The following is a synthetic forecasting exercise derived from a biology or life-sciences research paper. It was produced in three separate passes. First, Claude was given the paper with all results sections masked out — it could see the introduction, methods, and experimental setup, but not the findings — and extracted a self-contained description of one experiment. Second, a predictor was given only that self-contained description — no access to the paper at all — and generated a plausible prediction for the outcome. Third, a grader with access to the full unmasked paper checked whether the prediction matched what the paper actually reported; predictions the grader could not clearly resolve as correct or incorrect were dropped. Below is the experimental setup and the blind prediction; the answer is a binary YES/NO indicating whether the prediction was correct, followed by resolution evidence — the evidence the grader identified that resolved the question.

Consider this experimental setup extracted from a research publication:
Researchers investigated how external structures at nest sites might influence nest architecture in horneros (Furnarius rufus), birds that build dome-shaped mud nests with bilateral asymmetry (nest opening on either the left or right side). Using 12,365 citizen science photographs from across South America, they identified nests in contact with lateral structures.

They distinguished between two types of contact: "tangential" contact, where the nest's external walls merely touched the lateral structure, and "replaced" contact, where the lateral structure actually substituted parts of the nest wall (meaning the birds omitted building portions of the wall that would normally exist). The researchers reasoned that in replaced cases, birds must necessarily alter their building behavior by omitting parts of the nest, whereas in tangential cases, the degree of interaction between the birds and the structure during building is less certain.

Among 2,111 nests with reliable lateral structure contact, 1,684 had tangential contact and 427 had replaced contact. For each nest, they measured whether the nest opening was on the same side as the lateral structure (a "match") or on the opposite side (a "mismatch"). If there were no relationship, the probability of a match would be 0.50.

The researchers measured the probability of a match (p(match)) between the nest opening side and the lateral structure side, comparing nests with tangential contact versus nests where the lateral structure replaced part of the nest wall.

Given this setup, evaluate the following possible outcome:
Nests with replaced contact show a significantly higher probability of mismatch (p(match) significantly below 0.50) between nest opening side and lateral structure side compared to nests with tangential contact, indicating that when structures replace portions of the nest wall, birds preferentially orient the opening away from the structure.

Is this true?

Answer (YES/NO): NO